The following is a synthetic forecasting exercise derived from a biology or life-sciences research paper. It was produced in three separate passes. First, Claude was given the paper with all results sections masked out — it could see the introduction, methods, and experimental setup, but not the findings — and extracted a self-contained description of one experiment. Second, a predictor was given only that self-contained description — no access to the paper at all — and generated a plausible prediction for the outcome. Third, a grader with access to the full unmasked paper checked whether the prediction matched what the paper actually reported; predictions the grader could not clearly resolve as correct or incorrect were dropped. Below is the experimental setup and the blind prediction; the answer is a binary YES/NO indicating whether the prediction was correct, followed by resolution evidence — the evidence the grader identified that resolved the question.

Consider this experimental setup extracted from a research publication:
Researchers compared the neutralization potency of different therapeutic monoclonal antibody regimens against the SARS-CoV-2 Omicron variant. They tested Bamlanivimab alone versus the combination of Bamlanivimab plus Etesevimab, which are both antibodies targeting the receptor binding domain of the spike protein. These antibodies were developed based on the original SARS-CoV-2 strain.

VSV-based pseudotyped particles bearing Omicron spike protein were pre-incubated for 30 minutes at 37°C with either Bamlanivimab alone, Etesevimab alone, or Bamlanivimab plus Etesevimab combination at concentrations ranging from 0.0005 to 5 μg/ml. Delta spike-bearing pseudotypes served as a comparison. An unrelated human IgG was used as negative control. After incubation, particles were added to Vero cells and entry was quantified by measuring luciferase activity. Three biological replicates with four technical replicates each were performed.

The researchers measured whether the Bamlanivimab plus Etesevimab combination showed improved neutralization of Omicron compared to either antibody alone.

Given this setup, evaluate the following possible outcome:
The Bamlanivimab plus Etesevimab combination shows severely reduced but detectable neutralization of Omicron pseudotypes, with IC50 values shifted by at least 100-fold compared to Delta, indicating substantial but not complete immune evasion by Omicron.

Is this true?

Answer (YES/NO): NO